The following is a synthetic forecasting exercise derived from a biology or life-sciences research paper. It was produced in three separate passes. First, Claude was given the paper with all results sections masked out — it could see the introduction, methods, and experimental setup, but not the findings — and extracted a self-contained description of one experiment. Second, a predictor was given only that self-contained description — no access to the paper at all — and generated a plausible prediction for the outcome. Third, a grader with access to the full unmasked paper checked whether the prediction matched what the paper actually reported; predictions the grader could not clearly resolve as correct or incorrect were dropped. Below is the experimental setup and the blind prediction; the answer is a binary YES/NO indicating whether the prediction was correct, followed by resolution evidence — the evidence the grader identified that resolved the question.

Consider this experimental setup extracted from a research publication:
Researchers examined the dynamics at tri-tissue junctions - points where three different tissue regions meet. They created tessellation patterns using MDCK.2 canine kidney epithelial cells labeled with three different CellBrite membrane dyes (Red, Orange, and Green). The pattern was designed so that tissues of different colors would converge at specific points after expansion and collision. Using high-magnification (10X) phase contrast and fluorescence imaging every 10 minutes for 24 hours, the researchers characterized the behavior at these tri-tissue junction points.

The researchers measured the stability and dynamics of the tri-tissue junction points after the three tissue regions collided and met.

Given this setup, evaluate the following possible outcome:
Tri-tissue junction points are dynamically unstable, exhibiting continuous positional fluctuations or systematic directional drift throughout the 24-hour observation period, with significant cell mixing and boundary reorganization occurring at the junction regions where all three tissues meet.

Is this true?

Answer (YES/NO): NO